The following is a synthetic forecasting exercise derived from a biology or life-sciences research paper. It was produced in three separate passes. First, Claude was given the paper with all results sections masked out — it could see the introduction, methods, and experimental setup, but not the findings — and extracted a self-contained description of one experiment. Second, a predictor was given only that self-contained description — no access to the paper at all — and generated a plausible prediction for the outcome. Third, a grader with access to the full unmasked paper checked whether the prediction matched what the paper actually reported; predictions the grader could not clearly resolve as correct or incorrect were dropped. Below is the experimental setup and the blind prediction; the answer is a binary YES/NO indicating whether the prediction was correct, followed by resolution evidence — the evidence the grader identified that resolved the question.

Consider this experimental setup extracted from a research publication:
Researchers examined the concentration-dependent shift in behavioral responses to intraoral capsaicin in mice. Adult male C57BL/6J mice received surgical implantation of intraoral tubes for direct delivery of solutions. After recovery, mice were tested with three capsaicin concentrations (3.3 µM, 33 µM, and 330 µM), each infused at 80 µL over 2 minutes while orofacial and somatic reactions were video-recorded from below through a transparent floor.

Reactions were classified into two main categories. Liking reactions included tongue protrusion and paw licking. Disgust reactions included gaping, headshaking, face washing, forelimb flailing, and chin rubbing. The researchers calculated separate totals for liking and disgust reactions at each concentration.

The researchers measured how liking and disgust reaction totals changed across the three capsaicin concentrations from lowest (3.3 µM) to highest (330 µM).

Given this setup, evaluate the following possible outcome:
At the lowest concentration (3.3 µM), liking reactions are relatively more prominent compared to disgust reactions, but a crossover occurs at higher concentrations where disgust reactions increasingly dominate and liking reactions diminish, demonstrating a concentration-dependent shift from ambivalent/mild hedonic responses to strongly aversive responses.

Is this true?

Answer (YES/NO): NO